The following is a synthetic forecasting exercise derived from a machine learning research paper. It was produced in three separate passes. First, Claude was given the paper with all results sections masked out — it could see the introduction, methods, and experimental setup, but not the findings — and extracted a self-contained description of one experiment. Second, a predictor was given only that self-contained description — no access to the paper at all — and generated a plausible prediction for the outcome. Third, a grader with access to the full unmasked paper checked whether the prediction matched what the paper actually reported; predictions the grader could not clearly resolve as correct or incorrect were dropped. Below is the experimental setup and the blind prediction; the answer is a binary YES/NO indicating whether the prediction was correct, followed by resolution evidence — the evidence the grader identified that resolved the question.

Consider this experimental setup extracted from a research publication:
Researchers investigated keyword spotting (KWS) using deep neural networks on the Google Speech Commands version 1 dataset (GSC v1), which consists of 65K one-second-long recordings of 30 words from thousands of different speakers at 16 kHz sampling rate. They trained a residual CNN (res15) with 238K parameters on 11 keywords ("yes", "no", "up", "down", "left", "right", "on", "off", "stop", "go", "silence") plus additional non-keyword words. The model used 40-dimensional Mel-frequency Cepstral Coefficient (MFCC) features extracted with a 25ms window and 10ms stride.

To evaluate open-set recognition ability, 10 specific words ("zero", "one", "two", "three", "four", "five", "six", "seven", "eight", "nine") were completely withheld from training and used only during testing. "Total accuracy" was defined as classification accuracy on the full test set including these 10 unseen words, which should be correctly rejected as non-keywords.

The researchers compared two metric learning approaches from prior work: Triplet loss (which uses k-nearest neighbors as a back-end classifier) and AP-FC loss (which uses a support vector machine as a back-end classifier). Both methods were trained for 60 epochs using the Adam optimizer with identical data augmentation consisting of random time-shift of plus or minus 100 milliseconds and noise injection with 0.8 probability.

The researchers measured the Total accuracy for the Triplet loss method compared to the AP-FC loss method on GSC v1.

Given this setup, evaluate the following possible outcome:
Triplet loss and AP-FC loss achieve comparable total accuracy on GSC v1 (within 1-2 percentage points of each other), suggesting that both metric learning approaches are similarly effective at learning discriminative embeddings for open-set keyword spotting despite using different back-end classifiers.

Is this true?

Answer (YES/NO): YES